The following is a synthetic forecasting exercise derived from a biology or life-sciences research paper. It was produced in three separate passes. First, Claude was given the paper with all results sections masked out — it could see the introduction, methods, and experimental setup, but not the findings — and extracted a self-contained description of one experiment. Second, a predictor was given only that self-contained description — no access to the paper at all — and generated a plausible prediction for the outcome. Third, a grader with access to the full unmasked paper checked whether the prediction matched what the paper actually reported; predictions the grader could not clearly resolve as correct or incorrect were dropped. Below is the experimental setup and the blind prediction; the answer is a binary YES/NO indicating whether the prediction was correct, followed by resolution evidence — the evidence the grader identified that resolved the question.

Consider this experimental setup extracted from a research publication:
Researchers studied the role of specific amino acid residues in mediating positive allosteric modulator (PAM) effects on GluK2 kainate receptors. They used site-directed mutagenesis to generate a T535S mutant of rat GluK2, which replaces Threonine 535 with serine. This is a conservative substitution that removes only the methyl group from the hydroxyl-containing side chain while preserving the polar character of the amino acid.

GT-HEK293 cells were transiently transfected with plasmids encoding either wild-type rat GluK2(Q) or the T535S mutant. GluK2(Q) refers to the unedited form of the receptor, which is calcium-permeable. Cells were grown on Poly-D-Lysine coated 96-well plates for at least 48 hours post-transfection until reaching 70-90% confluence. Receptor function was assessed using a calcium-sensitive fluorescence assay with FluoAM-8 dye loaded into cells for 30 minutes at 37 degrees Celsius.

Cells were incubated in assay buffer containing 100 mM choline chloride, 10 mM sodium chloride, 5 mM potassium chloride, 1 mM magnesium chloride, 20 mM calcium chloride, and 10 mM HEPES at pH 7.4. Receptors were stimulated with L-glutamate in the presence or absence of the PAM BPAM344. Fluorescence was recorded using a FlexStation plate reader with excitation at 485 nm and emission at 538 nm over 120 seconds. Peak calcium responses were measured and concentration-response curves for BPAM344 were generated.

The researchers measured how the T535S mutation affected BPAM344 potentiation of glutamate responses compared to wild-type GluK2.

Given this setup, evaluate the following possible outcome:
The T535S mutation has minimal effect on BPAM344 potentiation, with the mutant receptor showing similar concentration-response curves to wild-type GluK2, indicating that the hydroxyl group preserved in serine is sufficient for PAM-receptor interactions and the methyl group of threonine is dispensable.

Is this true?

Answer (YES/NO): NO